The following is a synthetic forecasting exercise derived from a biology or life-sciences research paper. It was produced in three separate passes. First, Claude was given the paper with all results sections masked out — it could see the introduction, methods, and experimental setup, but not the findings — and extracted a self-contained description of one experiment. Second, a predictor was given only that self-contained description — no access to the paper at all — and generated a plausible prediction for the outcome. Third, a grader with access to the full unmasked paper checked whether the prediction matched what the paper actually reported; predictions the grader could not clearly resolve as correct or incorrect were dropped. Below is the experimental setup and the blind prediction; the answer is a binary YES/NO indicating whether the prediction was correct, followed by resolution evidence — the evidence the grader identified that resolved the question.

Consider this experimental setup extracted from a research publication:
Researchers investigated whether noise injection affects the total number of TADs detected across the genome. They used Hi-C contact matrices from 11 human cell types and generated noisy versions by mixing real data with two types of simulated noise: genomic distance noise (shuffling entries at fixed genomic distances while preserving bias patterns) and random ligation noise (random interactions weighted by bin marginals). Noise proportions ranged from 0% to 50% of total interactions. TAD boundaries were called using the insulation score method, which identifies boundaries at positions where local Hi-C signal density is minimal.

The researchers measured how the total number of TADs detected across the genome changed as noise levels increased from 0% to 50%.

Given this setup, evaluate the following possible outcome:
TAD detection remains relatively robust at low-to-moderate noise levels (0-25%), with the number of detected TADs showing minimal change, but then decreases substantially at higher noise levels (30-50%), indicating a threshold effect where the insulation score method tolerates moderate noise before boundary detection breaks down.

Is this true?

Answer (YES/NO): NO